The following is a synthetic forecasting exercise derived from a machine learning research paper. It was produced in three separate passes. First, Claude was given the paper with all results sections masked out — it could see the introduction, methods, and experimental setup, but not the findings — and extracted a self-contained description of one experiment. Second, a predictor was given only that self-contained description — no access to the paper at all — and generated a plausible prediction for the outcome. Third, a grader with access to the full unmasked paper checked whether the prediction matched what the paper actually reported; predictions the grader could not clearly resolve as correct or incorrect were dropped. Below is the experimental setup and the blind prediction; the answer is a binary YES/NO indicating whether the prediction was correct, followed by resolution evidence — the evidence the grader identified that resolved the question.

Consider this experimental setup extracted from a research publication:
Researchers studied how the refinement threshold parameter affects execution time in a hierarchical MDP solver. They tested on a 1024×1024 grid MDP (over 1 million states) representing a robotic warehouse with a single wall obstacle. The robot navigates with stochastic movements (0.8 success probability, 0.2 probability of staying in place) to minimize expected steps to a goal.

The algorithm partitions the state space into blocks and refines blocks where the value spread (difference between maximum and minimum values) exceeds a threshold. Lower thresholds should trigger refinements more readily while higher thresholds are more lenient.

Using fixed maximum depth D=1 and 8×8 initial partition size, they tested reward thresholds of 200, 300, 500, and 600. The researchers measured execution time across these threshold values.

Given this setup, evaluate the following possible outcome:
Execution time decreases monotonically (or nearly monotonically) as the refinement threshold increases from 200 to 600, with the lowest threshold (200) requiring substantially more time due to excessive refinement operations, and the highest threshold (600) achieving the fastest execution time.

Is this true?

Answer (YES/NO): NO